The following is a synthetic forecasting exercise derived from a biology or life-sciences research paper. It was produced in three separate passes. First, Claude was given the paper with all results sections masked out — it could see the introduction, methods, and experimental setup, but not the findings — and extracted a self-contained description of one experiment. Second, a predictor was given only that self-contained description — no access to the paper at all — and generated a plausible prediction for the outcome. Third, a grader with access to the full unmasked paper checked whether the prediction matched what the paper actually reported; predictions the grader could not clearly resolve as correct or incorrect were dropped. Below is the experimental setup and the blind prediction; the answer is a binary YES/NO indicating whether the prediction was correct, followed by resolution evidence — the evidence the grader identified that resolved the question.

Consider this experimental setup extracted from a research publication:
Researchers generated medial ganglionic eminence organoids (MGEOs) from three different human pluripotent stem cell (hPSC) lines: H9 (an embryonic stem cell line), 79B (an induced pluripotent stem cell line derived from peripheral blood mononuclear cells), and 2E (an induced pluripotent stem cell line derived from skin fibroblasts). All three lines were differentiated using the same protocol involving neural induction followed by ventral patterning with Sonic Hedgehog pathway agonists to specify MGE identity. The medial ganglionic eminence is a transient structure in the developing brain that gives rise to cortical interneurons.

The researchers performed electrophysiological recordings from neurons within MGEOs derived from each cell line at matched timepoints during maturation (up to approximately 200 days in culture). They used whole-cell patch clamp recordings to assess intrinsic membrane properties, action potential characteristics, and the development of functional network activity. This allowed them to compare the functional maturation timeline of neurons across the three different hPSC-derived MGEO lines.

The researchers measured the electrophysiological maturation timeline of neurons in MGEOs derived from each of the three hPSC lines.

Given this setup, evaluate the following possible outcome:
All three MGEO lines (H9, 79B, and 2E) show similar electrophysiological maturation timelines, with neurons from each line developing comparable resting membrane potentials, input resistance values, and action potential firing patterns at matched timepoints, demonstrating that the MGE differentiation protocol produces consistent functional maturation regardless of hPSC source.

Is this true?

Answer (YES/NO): NO